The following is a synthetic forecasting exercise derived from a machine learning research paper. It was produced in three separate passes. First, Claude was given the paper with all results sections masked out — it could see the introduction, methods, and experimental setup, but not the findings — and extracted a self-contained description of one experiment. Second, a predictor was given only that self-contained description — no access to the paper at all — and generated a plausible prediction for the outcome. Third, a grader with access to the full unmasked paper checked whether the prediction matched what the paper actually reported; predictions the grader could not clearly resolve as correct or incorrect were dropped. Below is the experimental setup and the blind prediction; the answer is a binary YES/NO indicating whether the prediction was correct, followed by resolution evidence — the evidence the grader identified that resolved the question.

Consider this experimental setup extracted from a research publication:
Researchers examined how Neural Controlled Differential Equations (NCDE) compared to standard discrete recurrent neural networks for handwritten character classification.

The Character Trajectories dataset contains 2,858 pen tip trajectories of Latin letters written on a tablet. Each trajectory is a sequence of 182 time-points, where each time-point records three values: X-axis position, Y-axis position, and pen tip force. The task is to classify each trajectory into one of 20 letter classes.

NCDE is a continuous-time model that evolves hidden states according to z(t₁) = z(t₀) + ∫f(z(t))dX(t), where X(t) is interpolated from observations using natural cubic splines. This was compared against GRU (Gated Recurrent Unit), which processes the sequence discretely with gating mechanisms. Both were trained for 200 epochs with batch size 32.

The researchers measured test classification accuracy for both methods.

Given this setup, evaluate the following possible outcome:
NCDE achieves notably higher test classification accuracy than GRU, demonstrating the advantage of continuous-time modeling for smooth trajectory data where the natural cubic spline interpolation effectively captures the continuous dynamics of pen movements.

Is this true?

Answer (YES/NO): YES